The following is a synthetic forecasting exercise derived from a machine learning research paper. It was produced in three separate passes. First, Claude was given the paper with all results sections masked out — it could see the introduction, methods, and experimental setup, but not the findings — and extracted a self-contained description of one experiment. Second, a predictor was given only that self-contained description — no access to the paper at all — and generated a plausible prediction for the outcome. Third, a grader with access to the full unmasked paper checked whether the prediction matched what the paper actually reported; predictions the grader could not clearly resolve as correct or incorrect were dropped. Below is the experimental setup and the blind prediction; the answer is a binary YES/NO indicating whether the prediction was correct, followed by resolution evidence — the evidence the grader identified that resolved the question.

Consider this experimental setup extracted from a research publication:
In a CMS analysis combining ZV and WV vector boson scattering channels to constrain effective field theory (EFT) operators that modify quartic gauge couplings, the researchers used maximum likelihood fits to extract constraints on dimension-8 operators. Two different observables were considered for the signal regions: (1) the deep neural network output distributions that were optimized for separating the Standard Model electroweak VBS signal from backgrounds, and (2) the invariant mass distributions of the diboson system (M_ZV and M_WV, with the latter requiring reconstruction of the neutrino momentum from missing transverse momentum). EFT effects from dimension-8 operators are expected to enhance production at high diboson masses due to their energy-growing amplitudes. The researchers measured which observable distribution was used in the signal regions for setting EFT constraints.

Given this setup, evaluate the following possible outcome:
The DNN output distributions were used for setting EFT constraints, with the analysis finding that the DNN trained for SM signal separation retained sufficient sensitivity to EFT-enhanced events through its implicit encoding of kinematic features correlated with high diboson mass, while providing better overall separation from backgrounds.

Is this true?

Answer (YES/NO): NO